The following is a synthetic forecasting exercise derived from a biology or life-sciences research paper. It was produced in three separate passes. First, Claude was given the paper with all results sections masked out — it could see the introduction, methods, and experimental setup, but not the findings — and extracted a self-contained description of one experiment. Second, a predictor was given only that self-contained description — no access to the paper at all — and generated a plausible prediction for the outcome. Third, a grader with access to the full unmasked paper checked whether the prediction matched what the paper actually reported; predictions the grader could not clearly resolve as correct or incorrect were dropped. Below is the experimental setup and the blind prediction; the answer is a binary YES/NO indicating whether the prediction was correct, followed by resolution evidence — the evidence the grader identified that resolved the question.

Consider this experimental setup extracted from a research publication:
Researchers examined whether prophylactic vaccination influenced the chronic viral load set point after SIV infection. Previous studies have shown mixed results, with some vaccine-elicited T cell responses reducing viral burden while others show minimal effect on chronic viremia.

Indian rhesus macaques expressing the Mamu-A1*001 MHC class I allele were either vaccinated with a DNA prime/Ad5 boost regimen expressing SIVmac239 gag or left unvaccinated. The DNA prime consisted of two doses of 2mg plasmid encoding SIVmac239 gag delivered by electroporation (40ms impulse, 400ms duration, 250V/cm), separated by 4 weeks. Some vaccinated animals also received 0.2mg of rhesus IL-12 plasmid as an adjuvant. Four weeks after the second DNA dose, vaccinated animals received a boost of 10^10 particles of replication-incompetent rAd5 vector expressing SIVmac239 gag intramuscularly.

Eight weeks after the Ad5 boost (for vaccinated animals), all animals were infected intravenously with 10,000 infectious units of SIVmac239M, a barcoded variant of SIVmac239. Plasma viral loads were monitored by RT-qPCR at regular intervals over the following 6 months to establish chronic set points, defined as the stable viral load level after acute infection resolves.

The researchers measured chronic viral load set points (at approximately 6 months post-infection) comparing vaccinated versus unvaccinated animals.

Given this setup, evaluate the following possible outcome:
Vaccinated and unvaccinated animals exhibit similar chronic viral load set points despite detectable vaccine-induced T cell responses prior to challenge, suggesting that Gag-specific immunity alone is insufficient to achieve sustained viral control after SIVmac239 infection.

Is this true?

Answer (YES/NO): YES